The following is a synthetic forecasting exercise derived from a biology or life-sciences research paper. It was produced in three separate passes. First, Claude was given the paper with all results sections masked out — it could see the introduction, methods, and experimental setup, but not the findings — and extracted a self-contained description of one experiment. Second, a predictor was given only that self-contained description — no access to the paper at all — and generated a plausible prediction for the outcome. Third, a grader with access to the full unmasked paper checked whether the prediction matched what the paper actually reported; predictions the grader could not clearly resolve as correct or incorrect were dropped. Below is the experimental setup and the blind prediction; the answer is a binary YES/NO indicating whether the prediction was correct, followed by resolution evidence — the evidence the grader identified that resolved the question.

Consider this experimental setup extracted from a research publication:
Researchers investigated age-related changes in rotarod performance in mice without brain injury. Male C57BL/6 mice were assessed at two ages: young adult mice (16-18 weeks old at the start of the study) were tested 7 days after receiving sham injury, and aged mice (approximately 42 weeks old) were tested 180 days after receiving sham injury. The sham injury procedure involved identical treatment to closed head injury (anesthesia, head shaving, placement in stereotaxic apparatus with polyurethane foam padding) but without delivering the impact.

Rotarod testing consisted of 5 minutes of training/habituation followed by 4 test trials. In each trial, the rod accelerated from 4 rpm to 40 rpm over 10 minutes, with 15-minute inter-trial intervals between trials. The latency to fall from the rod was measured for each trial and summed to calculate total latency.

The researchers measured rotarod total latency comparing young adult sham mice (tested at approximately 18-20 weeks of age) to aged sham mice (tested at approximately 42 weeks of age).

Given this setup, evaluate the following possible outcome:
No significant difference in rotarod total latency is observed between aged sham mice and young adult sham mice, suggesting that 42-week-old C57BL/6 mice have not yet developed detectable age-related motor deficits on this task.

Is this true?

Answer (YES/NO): NO